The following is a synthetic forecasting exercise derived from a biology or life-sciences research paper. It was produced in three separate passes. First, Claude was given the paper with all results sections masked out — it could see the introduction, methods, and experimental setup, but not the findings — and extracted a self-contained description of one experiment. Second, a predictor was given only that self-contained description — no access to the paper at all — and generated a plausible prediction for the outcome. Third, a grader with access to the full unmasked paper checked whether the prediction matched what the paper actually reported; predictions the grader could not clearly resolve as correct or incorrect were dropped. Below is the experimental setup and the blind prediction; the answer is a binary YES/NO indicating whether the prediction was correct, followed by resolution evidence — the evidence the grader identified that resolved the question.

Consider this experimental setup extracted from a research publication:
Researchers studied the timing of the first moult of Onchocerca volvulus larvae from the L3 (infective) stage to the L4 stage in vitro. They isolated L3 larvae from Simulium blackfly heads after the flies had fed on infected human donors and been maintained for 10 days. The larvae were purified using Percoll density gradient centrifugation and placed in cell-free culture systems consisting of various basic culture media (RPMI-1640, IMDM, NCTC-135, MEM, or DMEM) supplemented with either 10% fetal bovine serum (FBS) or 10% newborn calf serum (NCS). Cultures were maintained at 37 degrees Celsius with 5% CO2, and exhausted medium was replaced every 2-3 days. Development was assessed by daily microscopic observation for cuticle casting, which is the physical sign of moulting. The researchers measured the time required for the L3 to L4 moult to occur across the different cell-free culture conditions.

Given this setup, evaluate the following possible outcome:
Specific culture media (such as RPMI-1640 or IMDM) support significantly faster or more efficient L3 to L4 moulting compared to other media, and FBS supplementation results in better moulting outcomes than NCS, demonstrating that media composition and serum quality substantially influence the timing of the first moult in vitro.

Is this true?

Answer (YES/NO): NO